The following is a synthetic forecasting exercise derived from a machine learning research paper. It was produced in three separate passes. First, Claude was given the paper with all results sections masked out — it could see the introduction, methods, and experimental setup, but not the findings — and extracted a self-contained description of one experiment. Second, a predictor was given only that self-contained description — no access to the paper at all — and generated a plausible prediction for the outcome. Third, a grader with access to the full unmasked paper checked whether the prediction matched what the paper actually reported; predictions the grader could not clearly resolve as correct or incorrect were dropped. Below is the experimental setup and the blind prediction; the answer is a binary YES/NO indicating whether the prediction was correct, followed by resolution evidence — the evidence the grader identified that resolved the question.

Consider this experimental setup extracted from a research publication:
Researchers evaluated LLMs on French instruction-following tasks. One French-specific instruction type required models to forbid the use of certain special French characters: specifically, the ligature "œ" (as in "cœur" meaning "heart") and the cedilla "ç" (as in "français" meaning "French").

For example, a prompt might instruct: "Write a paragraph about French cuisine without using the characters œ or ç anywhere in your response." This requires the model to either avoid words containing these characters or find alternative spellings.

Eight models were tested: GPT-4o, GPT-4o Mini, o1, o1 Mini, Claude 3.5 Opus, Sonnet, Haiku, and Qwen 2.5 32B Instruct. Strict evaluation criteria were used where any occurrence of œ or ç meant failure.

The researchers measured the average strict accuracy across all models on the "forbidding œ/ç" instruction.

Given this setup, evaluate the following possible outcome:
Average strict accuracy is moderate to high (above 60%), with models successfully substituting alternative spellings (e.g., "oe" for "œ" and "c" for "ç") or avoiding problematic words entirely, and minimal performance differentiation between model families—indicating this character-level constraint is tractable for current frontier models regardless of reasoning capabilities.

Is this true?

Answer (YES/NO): NO